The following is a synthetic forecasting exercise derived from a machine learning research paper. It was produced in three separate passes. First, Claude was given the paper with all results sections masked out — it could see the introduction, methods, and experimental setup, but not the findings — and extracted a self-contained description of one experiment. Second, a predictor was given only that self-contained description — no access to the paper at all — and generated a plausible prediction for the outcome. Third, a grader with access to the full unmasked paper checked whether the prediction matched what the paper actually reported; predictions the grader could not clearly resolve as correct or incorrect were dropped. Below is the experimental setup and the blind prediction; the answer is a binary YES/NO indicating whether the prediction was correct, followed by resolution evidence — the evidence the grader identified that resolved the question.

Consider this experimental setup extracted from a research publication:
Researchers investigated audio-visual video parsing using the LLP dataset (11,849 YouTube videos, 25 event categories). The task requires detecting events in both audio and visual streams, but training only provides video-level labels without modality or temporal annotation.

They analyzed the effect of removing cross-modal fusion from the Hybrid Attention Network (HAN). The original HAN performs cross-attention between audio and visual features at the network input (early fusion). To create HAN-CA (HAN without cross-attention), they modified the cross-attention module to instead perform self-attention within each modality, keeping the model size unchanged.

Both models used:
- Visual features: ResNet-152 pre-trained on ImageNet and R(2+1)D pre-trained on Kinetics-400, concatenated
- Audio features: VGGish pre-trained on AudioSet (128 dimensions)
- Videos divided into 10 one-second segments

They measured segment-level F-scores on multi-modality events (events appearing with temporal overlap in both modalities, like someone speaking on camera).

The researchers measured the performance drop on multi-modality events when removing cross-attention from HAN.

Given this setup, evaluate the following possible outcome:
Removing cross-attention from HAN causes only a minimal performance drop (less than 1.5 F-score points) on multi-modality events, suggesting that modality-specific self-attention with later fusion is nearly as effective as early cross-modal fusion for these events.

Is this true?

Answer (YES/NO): NO